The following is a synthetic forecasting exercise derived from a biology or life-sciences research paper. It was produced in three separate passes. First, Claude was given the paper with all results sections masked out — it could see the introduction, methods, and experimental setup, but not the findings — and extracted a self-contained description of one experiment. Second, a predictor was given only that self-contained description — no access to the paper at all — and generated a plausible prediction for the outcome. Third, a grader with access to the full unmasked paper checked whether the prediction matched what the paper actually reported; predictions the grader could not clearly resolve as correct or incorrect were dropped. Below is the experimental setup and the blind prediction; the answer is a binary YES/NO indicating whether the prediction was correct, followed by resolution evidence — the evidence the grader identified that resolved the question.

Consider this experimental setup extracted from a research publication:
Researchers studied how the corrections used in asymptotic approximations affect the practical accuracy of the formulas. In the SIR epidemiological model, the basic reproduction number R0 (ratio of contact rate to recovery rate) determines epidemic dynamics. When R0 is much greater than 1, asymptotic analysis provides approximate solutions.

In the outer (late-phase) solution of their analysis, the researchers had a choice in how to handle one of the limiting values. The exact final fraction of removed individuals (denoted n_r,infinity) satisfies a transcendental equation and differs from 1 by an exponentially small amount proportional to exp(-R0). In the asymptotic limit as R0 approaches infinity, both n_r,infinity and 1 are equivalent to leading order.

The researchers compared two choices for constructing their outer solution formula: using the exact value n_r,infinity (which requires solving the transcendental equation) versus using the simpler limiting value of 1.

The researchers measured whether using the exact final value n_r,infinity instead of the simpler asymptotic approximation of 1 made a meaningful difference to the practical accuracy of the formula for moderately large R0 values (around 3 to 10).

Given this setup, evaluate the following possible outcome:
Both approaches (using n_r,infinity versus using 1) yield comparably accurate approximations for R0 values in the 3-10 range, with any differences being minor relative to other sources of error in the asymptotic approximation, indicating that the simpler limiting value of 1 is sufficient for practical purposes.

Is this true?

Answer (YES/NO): NO